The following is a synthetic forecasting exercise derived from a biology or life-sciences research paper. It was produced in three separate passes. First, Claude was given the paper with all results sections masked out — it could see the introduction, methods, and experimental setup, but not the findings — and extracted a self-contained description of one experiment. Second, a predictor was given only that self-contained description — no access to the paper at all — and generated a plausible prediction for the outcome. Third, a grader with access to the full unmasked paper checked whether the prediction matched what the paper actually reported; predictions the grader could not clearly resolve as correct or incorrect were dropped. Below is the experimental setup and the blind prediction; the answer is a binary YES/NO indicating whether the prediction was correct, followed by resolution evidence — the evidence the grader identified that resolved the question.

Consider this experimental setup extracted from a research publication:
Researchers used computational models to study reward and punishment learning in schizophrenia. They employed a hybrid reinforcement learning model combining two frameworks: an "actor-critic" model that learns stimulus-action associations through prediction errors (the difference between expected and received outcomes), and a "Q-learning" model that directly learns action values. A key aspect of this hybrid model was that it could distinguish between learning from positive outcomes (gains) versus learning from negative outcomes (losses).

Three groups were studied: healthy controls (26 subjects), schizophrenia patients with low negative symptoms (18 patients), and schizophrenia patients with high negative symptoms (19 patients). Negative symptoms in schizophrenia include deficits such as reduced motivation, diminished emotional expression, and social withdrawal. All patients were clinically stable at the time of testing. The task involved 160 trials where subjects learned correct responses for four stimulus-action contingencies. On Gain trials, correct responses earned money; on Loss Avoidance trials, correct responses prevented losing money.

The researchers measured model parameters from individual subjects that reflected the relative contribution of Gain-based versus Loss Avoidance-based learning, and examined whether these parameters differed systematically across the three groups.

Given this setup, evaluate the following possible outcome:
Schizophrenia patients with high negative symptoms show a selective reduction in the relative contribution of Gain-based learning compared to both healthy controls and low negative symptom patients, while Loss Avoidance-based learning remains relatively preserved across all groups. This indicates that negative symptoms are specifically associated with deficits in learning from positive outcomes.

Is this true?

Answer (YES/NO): YES